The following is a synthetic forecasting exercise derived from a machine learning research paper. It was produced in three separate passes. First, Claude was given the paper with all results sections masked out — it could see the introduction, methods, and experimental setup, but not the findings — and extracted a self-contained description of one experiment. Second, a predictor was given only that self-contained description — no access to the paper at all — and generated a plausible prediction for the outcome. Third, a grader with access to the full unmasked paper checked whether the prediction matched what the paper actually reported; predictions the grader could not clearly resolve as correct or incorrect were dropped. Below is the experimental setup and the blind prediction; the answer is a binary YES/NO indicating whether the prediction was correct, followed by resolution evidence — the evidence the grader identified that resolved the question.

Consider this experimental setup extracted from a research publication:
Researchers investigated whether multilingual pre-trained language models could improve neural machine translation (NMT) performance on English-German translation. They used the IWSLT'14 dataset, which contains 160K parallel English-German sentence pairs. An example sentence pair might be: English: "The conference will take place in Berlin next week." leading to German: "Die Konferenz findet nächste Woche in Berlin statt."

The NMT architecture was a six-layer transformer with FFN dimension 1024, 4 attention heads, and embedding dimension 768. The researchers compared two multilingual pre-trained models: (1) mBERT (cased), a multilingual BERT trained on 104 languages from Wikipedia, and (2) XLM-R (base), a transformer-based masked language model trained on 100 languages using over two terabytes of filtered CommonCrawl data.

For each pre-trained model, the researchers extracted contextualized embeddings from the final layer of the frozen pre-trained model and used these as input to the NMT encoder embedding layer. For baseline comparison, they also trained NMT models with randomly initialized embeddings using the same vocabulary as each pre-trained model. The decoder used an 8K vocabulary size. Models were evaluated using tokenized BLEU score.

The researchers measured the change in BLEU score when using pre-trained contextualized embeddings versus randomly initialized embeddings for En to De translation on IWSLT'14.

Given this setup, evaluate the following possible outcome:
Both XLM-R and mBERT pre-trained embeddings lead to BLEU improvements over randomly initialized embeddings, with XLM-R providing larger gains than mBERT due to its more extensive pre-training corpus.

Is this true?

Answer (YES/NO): NO